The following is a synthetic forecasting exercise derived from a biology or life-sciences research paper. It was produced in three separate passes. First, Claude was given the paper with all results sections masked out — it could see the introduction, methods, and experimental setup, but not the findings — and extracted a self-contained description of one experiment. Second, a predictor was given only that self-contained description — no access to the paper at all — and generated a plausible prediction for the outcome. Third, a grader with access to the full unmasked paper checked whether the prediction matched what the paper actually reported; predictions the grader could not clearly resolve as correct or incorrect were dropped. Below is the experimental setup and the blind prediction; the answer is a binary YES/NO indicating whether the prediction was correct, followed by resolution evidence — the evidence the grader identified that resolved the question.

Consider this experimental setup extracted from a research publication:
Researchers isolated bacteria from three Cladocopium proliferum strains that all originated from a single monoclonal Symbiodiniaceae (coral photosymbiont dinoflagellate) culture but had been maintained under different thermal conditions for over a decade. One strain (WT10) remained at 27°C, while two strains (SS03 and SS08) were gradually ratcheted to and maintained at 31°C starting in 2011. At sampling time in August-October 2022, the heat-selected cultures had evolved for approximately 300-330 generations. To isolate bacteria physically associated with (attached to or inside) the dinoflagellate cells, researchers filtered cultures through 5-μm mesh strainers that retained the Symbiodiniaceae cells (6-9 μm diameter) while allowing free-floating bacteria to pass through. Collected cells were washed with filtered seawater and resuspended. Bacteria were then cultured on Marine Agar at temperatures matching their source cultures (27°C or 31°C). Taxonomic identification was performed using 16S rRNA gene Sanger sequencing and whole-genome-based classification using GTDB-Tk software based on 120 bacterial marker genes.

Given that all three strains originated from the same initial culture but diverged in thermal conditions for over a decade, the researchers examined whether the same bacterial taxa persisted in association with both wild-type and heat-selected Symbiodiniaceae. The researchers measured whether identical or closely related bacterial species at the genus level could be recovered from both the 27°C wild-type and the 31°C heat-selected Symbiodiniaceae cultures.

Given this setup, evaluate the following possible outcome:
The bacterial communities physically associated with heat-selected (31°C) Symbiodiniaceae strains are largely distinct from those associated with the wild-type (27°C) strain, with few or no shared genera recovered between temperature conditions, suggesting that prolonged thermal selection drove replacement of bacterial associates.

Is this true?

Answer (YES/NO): NO